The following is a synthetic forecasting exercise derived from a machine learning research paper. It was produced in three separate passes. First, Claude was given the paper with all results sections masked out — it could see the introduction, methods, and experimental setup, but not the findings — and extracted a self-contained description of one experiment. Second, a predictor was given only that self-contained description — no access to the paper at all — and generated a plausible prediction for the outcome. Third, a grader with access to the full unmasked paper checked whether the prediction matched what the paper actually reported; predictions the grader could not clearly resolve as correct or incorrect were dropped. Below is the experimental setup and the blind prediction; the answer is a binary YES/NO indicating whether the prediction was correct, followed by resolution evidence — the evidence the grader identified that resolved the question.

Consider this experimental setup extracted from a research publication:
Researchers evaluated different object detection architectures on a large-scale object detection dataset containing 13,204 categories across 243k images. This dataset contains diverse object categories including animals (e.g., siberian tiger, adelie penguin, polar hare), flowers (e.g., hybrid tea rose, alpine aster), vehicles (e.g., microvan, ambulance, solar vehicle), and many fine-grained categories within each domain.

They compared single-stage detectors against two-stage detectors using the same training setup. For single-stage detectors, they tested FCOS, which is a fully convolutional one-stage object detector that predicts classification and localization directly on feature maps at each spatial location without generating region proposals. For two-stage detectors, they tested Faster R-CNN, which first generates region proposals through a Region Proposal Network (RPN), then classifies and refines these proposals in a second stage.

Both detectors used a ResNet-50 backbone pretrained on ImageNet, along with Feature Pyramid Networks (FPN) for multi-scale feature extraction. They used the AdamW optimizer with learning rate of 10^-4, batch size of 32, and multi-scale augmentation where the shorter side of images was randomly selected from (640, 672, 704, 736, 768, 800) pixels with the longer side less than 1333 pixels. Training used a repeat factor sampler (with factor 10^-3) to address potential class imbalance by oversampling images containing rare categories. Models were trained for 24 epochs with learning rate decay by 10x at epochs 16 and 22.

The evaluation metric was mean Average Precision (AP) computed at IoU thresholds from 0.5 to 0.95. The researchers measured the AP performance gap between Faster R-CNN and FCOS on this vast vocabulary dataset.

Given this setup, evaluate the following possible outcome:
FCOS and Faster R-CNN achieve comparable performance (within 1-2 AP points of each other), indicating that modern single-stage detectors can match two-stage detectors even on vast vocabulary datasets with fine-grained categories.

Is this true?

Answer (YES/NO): NO